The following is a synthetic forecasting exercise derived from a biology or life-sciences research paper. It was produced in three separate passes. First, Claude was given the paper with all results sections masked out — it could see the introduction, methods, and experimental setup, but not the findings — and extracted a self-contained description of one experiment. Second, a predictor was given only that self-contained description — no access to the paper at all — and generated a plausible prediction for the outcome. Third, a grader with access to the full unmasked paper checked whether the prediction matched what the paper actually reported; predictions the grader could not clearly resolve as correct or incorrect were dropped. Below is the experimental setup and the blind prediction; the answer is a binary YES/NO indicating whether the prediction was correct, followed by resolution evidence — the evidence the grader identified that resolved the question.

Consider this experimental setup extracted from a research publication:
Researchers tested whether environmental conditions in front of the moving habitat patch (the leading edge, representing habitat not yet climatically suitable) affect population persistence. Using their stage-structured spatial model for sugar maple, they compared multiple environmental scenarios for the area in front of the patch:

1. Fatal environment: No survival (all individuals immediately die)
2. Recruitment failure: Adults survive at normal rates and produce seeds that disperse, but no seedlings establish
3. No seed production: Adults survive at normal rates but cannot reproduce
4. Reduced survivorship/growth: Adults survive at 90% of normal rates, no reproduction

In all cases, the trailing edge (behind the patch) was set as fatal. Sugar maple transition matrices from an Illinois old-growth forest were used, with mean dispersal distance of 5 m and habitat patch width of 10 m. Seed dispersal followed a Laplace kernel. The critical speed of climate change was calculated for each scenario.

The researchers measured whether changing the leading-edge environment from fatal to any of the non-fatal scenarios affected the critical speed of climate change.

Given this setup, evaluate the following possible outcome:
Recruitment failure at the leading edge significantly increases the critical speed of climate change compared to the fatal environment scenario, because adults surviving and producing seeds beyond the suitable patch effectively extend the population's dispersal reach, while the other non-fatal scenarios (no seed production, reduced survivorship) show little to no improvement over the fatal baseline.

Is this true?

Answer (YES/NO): NO